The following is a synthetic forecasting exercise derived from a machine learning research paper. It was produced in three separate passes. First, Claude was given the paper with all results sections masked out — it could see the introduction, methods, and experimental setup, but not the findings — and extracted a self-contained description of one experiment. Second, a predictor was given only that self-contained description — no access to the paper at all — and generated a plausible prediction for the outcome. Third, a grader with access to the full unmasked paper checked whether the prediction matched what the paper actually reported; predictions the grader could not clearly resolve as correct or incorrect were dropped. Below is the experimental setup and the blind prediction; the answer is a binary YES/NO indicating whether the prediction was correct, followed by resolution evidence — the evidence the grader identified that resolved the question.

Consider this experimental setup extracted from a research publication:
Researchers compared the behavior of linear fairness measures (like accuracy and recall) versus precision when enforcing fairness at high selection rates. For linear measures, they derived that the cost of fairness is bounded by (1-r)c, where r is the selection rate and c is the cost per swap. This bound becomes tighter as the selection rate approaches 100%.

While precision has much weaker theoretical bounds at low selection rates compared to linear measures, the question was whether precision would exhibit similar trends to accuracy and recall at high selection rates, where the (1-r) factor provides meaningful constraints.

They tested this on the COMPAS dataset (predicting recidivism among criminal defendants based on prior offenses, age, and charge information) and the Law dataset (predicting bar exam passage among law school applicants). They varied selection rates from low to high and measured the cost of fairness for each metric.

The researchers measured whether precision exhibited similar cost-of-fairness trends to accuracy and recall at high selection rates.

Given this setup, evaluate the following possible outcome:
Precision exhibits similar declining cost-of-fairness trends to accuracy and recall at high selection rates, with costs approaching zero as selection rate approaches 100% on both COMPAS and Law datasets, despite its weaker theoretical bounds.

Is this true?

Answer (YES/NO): NO